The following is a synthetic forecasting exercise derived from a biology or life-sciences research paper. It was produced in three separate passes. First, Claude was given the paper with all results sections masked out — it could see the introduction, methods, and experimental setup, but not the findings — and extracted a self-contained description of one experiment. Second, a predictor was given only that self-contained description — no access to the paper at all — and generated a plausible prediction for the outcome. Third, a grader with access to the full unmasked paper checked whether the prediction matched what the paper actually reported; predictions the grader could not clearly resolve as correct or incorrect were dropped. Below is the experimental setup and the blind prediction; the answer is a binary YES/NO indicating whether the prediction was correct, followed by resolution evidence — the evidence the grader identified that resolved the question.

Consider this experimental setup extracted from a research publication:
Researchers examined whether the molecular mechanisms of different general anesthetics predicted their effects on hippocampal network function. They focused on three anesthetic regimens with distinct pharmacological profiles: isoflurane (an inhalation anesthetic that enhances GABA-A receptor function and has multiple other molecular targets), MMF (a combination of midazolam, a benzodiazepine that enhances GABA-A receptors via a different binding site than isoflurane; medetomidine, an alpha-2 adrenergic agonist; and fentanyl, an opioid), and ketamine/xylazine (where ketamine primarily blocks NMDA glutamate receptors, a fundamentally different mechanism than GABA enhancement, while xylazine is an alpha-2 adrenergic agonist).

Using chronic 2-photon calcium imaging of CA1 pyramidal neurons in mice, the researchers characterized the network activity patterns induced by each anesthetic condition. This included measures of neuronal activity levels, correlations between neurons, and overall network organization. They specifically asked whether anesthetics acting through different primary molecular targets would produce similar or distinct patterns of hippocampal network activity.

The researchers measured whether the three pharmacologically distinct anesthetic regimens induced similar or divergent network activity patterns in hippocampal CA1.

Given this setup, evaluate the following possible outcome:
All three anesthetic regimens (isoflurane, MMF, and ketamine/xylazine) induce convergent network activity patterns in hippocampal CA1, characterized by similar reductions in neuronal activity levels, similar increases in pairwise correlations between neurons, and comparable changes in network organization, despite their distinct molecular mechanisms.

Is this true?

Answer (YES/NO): NO